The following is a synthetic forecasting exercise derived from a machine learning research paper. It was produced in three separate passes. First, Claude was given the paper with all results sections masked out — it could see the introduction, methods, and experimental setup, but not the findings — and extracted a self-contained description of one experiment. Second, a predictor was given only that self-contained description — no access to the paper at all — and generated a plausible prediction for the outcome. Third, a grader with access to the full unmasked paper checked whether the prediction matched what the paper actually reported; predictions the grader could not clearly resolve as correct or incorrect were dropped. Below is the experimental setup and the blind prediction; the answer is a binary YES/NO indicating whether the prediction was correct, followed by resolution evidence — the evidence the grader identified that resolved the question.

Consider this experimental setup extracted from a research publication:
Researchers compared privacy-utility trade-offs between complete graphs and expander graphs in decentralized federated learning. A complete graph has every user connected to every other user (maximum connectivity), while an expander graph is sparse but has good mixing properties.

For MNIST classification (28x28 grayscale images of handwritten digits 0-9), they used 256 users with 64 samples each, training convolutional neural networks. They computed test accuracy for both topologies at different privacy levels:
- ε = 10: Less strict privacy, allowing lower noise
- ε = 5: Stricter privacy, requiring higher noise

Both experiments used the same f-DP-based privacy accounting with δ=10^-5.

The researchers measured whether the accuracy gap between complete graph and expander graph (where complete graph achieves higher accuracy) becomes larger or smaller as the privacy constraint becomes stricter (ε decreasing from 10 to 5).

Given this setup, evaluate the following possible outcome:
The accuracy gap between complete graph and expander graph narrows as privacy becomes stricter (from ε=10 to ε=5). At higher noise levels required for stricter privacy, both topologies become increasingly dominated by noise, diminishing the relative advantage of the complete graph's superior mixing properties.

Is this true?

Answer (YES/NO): NO